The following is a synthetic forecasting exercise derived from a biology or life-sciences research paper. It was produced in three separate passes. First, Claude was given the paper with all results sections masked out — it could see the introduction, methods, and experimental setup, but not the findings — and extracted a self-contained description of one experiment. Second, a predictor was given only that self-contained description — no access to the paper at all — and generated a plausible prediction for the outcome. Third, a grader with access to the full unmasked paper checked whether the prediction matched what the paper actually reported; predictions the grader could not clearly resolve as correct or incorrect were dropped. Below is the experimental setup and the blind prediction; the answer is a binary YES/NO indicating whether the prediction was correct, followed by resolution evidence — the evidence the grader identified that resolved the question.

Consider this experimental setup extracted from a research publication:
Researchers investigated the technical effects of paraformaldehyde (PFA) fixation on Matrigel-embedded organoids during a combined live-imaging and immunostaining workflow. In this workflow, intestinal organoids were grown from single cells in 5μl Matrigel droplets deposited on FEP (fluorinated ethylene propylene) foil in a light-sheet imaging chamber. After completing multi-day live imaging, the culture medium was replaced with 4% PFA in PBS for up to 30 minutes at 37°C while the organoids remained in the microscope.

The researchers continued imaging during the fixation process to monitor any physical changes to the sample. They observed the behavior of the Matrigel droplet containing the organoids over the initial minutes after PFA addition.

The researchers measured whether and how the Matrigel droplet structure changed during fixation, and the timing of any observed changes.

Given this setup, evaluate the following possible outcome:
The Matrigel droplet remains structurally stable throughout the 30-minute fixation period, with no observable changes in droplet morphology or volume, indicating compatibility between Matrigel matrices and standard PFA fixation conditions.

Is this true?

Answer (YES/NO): NO